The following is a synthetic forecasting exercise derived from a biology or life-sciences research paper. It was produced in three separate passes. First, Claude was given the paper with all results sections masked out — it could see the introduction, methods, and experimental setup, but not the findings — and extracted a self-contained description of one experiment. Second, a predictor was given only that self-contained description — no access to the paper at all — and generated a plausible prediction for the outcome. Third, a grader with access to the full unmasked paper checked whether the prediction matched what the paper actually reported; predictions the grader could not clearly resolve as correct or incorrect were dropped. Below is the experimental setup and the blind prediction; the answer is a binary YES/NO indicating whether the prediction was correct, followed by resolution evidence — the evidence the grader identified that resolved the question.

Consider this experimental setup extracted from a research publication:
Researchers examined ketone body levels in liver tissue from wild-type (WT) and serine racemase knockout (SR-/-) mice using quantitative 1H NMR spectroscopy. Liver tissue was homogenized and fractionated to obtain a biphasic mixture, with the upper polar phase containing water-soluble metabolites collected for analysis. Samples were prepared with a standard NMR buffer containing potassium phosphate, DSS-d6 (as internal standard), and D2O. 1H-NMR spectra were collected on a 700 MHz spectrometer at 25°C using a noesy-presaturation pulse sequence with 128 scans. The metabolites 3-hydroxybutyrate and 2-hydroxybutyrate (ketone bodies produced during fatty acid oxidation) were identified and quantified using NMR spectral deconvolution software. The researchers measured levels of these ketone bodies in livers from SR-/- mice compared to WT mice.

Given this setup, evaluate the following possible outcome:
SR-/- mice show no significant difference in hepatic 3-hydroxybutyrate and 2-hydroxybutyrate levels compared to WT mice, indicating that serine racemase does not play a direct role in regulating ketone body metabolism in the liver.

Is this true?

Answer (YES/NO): NO